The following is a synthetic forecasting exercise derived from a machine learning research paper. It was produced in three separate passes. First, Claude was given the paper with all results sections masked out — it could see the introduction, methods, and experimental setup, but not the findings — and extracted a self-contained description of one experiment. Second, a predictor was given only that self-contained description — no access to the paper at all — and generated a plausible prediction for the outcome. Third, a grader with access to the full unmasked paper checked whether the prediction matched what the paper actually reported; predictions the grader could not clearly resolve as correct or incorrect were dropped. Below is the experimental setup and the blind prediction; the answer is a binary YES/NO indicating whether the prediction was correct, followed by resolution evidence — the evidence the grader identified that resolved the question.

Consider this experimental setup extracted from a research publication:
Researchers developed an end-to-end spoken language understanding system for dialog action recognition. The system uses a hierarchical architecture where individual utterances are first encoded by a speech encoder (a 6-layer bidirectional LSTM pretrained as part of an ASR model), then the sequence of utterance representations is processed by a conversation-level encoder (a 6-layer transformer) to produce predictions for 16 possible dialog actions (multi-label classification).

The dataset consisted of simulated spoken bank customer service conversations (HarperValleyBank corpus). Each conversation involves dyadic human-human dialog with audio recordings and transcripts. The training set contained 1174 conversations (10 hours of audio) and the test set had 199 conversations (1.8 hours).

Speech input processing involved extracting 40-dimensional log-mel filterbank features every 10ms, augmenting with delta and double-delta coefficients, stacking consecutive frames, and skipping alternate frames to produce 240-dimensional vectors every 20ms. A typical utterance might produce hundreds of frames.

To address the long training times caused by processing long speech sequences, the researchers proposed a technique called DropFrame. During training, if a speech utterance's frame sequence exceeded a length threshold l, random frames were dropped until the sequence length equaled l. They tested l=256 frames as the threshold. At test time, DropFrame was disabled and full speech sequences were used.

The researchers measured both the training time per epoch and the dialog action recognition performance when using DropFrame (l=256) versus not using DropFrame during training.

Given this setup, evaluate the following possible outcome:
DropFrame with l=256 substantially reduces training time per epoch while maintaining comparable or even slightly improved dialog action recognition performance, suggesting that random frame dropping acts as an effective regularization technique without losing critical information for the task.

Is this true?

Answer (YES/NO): YES